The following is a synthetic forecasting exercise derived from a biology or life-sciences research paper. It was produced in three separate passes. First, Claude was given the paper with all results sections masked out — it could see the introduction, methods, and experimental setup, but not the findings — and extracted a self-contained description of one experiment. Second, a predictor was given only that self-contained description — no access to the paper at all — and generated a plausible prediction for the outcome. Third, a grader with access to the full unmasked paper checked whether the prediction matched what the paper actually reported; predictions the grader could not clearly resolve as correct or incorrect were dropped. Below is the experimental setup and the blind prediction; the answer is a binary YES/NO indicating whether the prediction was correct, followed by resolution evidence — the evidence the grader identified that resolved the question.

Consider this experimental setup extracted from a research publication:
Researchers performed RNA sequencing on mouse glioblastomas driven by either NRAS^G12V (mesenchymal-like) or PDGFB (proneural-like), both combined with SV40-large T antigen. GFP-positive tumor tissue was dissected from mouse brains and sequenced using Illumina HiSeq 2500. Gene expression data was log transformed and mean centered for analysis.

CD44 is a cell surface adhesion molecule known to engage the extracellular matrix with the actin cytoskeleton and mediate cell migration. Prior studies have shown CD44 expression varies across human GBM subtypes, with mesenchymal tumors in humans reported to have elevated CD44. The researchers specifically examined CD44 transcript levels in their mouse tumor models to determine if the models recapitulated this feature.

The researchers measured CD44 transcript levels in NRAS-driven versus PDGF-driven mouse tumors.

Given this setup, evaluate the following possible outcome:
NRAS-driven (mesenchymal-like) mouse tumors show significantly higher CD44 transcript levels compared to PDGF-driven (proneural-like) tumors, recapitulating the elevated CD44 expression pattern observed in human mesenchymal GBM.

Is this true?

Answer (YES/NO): YES